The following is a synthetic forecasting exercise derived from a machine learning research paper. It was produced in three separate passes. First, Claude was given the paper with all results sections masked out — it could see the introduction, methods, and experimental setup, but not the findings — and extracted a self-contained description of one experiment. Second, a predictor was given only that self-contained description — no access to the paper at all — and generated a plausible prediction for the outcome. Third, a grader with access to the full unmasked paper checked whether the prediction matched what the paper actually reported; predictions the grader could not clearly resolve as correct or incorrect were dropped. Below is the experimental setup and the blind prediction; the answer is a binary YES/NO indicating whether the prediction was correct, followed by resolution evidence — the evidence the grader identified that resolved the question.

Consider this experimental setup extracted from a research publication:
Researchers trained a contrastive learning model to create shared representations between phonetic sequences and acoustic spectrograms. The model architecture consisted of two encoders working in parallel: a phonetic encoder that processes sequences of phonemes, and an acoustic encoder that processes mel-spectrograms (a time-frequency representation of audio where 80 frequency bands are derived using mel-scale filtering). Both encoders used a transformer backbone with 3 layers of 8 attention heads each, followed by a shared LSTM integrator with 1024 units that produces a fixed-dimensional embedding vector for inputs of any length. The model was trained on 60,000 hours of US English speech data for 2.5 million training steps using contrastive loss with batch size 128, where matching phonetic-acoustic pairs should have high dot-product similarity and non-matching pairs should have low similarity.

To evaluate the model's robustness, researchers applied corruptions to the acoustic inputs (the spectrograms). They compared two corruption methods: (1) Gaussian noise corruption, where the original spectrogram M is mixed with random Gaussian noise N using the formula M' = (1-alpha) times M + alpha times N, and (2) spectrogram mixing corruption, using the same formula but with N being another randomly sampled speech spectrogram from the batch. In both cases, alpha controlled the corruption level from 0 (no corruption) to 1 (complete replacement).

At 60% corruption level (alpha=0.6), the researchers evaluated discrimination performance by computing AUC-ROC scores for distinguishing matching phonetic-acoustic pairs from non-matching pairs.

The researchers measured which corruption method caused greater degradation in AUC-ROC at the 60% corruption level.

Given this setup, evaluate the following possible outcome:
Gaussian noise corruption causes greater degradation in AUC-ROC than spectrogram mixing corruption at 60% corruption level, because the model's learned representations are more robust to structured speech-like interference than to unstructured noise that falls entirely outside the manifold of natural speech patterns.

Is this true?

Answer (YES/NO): NO